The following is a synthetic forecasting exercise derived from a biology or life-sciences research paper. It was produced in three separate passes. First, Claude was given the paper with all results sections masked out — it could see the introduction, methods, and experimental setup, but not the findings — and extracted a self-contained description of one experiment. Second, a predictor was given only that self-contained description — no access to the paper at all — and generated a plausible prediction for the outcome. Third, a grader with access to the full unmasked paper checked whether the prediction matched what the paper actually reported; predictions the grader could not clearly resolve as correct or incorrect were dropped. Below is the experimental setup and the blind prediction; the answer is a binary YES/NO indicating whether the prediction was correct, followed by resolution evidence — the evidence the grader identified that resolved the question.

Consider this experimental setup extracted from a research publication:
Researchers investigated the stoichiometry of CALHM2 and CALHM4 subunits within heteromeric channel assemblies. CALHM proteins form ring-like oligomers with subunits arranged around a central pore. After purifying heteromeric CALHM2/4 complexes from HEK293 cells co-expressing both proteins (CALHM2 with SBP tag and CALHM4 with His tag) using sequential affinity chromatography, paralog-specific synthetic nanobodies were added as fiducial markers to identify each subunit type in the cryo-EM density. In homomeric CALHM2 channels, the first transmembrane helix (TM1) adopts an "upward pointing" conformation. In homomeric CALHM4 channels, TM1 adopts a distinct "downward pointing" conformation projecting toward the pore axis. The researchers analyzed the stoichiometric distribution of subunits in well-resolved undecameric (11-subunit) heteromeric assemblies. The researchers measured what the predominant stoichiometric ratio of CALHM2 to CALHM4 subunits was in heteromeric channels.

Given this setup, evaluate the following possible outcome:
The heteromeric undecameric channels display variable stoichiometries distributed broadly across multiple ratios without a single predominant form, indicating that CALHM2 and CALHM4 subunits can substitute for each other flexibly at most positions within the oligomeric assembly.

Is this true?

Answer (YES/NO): NO